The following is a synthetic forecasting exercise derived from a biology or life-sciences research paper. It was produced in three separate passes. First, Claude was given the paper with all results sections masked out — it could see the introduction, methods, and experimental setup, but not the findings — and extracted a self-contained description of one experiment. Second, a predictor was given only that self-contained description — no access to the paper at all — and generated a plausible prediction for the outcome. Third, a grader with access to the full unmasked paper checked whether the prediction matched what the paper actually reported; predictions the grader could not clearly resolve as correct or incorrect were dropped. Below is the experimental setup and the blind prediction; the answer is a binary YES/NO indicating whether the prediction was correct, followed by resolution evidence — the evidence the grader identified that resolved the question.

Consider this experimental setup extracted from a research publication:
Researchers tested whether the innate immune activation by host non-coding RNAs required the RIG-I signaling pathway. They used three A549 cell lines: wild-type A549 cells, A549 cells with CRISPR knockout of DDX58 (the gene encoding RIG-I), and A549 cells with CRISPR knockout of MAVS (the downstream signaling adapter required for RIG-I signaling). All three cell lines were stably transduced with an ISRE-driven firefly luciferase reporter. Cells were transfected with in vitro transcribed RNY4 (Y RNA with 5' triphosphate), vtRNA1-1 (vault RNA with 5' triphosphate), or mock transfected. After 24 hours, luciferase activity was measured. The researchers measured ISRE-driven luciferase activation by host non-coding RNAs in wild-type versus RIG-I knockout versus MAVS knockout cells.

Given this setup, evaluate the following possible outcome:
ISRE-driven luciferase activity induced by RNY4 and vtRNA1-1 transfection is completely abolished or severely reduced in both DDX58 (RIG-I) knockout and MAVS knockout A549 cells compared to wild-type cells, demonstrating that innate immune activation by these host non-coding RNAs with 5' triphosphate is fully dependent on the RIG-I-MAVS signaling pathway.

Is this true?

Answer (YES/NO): YES